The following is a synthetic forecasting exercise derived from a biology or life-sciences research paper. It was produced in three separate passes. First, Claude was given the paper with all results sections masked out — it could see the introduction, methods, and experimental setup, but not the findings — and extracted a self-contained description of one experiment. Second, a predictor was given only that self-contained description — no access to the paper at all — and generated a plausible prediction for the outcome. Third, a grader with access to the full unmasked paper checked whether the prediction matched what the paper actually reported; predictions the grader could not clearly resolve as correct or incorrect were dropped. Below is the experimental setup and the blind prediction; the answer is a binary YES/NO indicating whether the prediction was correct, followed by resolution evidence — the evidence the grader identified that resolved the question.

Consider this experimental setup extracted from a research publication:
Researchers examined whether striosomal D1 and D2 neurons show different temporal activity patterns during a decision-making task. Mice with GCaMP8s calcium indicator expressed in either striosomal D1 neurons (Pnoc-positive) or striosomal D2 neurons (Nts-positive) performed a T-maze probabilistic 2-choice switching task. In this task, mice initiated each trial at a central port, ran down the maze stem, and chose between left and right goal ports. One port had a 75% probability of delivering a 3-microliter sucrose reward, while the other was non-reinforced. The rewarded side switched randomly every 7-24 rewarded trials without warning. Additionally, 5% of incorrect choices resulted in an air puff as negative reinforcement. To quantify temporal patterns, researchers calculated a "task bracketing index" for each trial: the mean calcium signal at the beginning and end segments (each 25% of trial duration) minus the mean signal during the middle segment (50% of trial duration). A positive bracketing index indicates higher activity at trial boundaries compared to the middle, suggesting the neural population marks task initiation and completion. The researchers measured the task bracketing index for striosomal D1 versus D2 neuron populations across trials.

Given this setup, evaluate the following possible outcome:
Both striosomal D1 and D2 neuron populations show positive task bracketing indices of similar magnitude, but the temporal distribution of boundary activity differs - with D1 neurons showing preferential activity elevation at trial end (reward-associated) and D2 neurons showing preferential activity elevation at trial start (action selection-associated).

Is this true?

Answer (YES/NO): NO